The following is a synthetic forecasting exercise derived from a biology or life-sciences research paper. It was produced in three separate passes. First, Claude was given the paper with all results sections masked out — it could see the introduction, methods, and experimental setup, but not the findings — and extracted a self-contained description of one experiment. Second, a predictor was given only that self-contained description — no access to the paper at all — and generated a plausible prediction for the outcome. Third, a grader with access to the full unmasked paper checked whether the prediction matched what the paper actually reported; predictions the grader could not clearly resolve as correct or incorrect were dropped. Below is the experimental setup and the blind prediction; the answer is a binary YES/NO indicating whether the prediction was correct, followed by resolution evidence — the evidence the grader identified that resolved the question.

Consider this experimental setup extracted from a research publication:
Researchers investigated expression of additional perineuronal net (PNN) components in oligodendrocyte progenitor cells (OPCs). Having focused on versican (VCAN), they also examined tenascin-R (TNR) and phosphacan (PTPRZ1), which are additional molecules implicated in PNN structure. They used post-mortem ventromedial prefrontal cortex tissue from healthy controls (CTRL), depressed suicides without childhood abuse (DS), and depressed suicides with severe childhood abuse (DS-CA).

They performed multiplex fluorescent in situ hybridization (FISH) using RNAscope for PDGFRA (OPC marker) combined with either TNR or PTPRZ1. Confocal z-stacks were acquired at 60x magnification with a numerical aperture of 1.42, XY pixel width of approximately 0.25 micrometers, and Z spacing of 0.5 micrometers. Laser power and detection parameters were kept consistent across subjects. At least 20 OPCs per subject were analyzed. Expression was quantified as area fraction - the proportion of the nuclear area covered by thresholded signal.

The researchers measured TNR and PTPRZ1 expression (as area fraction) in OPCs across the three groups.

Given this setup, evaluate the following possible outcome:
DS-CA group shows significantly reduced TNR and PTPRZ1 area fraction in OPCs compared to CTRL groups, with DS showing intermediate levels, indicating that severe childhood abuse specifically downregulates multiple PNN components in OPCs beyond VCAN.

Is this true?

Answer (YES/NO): NO